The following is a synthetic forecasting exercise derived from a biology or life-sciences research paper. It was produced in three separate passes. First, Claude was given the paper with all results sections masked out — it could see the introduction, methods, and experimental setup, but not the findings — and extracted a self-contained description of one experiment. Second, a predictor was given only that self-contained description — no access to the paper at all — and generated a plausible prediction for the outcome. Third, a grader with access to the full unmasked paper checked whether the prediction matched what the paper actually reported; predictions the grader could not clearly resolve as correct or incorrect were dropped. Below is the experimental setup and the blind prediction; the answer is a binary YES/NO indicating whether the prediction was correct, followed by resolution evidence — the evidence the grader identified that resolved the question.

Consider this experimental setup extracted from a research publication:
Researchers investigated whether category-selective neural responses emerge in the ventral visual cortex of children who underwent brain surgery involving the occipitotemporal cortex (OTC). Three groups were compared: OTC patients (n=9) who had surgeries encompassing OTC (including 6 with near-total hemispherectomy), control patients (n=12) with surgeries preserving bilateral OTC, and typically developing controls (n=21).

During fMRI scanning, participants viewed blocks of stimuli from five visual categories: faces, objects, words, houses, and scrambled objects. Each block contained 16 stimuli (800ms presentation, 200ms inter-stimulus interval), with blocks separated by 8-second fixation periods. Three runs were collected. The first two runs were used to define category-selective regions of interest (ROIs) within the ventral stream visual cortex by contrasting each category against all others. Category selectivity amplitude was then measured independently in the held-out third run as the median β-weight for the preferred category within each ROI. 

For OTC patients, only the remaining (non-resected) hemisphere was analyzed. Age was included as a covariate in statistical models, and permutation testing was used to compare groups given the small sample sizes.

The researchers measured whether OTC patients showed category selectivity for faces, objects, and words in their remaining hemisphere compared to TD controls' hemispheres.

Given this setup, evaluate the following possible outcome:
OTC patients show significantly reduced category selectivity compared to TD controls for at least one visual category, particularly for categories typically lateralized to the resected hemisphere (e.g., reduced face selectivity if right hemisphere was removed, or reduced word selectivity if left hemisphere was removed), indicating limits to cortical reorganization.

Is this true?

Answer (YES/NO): NO